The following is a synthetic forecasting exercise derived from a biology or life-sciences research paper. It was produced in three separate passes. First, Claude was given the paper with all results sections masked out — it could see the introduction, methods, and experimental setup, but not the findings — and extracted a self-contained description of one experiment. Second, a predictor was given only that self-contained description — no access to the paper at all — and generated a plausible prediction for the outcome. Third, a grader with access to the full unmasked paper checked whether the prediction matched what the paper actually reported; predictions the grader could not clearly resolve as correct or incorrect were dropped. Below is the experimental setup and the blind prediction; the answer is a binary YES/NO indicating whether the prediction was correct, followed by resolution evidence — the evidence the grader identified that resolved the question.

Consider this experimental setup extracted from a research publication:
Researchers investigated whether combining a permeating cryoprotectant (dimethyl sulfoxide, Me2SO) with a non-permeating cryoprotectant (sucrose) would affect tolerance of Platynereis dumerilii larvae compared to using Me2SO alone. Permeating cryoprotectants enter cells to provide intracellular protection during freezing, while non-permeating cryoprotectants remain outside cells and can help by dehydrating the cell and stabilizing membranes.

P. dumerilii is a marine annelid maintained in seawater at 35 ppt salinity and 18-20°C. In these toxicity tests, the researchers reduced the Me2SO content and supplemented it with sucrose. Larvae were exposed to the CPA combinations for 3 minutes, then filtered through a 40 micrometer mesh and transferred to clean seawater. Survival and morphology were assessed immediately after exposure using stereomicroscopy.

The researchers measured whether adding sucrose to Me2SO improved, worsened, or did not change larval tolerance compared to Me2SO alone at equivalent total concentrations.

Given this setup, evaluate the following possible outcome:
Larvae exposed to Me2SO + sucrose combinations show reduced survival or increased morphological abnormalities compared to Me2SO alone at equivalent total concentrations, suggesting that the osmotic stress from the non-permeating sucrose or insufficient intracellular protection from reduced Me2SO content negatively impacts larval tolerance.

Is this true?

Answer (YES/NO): NO